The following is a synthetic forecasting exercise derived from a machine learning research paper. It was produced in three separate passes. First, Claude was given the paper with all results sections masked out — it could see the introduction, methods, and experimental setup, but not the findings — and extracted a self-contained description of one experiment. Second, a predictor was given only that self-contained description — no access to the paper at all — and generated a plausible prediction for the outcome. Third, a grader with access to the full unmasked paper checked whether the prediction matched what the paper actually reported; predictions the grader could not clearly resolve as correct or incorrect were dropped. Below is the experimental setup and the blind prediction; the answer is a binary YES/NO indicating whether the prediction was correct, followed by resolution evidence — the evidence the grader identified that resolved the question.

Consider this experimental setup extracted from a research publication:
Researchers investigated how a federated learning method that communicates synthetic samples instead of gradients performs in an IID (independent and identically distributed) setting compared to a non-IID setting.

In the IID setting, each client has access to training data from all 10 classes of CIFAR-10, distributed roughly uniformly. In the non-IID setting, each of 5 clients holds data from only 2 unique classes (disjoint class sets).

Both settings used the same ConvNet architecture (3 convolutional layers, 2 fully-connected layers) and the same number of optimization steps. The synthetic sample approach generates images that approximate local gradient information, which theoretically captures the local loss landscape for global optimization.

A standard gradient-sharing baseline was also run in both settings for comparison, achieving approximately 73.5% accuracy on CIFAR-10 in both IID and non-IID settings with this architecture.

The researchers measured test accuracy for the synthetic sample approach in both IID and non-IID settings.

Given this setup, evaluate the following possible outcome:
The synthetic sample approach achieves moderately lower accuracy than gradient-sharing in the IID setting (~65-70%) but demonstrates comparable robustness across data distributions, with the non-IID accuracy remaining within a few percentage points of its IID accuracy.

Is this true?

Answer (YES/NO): NO